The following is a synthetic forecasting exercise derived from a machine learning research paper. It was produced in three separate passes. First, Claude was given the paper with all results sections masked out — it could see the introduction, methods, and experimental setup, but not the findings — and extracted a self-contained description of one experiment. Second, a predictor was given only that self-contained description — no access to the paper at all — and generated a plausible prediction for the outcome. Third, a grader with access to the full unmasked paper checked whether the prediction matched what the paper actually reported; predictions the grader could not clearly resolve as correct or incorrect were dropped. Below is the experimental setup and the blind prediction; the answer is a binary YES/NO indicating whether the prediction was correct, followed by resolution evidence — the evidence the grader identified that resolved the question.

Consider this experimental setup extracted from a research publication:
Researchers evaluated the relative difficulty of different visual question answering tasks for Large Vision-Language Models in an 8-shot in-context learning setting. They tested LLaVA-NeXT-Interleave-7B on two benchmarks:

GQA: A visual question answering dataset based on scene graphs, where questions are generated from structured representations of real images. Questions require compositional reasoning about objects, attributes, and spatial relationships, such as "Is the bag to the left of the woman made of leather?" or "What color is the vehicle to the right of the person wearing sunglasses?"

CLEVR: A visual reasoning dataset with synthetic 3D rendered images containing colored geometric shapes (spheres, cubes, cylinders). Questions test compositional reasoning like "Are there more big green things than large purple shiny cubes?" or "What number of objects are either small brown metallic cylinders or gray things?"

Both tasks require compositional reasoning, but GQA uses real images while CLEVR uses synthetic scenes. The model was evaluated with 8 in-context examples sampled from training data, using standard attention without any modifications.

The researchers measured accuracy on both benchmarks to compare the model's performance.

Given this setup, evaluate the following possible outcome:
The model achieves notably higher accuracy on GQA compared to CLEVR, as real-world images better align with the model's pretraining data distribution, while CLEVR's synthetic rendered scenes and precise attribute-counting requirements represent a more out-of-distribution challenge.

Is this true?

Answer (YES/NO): YES